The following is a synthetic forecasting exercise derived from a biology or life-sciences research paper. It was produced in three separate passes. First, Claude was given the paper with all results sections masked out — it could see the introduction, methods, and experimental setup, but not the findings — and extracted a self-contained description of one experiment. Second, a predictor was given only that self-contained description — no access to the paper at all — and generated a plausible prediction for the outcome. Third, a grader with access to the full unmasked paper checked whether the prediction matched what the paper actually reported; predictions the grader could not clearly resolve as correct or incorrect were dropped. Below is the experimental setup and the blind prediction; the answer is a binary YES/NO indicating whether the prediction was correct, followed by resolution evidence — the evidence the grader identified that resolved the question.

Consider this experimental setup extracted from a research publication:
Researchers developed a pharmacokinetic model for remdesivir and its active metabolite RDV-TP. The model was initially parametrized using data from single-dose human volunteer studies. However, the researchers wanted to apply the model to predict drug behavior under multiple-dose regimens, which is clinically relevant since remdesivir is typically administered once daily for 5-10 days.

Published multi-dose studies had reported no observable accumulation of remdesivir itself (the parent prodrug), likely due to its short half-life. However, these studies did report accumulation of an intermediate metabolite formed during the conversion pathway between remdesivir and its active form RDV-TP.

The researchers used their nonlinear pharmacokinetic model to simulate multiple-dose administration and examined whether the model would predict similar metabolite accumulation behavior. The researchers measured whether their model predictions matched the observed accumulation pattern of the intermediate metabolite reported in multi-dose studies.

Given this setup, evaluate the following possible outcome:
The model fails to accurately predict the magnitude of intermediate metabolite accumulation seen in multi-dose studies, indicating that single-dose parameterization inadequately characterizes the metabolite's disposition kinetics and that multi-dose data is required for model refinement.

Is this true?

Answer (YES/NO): NO